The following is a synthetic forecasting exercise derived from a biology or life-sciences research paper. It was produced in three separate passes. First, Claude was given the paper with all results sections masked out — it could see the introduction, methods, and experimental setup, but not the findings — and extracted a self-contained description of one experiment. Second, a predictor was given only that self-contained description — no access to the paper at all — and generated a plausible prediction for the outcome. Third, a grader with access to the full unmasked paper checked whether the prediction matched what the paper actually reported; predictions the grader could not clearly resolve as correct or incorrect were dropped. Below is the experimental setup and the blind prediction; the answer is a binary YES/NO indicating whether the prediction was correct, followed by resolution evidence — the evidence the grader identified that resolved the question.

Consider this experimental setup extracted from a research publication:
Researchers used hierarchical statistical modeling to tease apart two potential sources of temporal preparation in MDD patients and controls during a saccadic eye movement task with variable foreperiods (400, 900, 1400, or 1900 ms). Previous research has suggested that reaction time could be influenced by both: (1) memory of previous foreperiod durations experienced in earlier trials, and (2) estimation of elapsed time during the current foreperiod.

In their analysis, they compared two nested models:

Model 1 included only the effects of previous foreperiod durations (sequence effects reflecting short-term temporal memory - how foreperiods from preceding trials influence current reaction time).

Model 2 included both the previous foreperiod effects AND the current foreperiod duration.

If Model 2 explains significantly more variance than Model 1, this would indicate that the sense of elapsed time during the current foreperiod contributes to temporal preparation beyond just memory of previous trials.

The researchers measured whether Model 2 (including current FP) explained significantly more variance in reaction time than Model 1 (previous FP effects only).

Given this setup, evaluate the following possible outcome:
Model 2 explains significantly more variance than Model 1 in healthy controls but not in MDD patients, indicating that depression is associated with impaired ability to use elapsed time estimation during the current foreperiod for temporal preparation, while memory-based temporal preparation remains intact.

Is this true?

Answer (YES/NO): NO